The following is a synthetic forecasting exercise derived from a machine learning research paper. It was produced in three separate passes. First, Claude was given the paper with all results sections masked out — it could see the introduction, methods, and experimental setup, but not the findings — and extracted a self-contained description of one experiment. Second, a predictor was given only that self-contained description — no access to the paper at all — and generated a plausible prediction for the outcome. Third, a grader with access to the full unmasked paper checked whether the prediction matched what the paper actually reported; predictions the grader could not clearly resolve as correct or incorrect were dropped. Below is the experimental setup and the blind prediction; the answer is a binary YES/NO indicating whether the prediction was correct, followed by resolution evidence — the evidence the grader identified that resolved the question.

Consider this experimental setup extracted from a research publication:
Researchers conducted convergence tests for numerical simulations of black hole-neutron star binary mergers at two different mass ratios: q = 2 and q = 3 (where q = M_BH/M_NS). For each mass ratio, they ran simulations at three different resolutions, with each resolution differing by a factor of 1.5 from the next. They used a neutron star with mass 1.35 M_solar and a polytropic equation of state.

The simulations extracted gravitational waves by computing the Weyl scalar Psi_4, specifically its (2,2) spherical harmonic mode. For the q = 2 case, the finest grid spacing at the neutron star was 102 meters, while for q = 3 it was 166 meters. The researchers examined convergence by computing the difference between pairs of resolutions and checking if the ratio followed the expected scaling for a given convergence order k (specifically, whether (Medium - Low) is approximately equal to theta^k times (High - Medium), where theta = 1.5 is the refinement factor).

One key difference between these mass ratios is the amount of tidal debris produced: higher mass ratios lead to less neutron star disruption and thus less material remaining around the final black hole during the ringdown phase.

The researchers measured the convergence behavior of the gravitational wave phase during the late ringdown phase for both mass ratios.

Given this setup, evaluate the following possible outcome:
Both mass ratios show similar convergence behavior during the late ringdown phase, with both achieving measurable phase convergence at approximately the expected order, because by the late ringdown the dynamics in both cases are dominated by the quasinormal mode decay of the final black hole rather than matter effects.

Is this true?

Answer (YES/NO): NO